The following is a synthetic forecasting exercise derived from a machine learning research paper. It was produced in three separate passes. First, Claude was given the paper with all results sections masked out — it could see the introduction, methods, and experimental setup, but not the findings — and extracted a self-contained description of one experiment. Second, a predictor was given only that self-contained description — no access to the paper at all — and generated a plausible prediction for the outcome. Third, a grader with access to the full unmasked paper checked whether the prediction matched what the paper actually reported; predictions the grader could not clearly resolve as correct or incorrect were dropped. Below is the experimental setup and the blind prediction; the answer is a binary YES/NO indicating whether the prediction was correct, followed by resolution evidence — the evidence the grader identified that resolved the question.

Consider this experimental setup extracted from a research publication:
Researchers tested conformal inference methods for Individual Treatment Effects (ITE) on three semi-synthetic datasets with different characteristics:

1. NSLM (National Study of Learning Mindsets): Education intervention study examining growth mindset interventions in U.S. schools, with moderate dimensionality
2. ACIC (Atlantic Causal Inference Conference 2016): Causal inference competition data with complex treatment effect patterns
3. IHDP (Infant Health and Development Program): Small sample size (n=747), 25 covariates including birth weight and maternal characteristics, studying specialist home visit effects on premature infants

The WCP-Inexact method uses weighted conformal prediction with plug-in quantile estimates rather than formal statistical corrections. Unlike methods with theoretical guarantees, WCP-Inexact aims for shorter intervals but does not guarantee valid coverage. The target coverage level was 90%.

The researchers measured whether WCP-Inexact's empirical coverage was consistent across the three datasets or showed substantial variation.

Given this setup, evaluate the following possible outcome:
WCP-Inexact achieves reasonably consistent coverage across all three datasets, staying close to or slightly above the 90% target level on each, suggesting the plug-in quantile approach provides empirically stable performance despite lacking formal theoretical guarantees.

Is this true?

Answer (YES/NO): NO